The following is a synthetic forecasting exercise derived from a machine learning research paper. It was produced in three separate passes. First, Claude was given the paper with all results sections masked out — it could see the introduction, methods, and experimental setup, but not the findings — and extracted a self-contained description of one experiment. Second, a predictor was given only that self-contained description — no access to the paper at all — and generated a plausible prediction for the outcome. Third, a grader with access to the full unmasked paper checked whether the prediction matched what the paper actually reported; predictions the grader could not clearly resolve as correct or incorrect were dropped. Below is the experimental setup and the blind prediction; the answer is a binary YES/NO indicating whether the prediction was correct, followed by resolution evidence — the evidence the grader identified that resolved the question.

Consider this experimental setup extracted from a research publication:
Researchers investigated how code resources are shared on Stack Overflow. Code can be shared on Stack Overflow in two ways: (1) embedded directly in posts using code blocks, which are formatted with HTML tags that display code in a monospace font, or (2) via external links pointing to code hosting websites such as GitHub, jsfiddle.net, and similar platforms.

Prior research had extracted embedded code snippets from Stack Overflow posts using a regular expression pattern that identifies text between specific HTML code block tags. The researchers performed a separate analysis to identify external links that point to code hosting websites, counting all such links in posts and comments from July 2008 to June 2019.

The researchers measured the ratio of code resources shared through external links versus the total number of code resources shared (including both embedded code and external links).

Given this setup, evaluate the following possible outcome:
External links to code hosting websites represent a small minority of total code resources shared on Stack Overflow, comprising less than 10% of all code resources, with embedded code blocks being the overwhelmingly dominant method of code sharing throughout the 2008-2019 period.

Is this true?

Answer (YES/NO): YES